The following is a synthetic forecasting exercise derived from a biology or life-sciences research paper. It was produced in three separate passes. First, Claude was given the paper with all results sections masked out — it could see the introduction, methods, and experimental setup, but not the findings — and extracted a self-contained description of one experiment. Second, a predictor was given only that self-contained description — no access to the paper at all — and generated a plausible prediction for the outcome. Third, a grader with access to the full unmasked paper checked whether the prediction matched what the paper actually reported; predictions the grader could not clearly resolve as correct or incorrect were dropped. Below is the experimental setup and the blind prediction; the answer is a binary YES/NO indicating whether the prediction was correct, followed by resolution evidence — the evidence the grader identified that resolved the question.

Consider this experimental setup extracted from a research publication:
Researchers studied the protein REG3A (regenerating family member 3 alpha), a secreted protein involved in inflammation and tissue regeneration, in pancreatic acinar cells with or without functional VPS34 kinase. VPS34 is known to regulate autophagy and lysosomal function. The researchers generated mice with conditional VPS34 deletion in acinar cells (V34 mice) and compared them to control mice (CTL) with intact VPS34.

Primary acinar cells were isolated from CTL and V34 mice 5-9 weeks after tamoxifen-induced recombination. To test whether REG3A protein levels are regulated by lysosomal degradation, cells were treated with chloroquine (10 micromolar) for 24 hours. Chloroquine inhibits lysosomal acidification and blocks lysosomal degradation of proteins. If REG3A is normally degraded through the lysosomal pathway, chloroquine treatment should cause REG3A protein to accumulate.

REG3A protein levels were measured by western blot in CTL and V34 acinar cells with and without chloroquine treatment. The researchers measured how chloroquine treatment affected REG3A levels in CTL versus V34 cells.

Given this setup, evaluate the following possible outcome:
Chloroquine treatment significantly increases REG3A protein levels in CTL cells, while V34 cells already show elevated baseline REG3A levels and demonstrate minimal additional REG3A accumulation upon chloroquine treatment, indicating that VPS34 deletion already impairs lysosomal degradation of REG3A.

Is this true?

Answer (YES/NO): NO